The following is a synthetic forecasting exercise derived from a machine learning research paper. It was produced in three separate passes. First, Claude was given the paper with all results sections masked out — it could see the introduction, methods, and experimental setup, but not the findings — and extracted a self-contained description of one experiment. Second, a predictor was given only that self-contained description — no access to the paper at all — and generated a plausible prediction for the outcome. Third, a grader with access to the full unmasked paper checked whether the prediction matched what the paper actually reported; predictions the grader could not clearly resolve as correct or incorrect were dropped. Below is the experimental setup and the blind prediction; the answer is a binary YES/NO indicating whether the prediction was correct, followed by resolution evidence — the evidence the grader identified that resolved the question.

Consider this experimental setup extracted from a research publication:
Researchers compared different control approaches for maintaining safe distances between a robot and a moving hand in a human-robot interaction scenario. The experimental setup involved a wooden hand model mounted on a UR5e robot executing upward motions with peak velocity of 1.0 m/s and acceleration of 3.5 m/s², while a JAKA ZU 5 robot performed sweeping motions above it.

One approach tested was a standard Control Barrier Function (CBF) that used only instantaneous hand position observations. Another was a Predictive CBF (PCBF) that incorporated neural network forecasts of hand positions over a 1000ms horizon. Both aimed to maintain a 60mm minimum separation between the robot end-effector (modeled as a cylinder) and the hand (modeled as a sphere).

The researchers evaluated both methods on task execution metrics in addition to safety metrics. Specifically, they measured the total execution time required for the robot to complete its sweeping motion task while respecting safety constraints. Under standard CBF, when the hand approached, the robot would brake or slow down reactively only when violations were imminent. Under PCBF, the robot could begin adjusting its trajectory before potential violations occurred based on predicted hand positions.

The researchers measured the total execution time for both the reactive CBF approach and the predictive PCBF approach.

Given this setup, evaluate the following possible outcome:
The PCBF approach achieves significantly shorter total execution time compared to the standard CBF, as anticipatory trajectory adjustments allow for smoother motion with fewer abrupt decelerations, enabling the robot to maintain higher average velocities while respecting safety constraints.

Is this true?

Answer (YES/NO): NO